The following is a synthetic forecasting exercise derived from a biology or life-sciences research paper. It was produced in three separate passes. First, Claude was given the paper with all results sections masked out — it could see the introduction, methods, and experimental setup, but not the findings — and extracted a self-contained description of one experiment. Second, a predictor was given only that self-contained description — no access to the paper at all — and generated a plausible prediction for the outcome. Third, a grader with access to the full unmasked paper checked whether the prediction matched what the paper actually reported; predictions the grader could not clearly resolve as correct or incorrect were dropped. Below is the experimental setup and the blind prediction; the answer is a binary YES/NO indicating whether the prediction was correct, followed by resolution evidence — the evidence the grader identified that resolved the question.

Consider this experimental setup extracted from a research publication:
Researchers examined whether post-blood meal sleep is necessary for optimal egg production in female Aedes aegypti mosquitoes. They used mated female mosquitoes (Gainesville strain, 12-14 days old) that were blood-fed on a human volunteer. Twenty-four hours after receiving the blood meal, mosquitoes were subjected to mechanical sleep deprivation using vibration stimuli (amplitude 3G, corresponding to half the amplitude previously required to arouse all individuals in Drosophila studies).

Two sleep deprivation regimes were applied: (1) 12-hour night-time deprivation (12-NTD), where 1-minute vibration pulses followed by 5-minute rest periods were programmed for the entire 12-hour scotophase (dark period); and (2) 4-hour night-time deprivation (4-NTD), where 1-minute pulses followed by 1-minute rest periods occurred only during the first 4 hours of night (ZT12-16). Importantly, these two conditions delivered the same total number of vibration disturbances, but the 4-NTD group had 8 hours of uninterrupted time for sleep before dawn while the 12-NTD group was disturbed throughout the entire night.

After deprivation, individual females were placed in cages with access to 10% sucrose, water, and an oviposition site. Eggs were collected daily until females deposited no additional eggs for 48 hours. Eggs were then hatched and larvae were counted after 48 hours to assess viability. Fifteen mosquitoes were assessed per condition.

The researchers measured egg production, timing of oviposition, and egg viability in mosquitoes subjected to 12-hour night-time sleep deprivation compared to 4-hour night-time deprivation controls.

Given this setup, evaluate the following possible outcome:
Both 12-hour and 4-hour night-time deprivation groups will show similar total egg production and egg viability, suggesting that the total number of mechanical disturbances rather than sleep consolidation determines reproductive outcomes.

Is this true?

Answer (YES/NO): NO